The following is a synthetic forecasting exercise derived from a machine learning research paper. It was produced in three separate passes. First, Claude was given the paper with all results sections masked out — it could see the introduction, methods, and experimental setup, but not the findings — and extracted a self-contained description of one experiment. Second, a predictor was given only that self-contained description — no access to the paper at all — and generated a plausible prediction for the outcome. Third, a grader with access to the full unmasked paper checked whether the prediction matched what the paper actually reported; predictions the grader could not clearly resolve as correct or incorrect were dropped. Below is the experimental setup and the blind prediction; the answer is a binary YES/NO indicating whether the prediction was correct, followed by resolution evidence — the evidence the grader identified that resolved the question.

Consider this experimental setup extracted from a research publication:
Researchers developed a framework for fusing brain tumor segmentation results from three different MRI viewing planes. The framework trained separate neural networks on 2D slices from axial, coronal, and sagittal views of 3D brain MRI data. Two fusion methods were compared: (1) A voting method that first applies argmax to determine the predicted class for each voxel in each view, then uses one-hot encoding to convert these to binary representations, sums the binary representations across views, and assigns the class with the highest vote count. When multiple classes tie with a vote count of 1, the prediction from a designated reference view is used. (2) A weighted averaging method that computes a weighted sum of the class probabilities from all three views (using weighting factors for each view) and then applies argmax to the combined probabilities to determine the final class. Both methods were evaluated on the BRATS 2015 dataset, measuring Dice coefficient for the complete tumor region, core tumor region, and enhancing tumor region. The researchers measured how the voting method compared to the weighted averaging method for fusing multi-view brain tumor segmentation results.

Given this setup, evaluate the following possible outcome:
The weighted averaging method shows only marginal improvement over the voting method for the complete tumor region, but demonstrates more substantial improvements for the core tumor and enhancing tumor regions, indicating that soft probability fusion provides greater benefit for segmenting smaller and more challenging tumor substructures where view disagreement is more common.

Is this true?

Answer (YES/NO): NO